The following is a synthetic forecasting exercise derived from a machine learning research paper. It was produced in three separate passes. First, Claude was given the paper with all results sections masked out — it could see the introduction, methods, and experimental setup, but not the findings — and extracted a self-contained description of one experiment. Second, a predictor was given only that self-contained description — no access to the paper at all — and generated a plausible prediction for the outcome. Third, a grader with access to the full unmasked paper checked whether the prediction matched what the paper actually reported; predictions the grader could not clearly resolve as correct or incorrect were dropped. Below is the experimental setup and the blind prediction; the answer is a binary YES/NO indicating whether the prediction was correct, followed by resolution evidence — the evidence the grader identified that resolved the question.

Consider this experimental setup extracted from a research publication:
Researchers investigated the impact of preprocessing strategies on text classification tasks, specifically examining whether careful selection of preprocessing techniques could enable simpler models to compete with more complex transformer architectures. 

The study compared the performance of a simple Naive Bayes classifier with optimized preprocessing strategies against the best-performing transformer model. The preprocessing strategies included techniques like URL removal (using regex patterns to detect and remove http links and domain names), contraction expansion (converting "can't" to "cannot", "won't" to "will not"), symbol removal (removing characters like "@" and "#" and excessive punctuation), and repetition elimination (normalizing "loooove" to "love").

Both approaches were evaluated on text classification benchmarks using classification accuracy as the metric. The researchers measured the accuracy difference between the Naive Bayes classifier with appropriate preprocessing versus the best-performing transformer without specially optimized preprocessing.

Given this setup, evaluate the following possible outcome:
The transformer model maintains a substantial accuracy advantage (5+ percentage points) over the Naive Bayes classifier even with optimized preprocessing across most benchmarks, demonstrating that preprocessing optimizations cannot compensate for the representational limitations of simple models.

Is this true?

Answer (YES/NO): NO